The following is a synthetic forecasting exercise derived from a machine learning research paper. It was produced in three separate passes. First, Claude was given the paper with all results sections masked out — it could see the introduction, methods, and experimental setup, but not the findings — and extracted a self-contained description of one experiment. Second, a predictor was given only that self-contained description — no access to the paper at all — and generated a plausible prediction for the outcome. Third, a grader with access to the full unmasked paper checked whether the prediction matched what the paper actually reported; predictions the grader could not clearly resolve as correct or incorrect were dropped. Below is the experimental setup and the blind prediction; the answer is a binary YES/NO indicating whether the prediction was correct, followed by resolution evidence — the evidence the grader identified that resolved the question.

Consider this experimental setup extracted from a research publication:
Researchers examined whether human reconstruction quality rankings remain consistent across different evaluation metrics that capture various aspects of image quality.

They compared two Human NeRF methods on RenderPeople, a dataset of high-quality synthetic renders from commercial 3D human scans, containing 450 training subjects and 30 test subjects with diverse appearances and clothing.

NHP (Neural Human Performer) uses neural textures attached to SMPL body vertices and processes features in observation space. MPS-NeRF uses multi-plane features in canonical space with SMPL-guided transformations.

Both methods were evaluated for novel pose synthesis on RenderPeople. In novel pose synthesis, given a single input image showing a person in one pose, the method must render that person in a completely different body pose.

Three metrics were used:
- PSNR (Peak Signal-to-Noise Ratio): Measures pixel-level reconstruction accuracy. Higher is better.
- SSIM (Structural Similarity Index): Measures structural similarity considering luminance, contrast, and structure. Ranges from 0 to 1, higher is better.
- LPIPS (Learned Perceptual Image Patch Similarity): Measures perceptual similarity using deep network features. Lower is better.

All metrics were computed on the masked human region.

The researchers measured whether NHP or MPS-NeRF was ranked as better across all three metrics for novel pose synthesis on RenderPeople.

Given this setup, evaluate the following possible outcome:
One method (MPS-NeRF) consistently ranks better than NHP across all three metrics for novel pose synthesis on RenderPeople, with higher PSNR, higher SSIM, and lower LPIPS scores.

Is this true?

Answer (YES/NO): NO